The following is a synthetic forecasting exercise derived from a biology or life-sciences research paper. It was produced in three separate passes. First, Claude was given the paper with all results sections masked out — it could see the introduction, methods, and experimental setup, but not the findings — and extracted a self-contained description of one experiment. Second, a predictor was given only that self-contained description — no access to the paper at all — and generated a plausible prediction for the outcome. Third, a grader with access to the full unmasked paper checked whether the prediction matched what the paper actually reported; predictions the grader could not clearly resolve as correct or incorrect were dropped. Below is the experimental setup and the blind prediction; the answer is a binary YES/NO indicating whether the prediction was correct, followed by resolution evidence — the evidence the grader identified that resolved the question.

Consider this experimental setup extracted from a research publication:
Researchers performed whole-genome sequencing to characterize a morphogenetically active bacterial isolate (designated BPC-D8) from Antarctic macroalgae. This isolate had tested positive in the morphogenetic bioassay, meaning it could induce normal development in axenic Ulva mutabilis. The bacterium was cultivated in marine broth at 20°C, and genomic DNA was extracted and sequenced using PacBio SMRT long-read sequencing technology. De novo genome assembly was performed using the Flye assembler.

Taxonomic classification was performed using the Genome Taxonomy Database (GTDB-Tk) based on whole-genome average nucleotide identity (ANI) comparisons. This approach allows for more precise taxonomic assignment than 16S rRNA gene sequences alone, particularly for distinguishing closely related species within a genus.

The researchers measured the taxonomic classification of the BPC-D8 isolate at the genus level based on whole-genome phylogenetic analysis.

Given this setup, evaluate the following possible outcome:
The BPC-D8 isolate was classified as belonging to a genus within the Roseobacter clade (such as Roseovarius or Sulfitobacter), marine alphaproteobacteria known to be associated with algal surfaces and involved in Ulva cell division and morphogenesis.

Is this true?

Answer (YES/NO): NO